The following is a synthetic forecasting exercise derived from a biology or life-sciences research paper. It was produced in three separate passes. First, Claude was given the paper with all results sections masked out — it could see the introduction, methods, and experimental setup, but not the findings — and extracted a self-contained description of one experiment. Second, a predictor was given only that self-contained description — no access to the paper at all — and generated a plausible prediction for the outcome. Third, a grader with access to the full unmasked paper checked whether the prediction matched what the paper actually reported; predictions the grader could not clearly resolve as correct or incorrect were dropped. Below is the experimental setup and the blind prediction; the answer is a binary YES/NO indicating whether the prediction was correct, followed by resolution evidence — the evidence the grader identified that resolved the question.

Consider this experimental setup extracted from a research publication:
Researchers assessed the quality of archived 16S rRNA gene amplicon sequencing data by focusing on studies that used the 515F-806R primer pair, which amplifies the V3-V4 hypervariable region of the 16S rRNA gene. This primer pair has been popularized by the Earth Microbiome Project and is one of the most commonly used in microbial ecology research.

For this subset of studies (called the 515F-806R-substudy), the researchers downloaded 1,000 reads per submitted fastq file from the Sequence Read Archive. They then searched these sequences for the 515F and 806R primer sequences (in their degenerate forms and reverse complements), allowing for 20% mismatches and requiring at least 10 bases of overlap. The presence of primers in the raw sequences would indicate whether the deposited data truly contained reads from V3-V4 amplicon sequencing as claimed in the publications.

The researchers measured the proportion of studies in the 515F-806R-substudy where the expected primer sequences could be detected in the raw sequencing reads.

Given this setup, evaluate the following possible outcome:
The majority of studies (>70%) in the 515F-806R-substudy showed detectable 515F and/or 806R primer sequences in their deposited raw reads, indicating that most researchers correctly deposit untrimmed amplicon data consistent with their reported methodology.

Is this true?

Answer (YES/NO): NO